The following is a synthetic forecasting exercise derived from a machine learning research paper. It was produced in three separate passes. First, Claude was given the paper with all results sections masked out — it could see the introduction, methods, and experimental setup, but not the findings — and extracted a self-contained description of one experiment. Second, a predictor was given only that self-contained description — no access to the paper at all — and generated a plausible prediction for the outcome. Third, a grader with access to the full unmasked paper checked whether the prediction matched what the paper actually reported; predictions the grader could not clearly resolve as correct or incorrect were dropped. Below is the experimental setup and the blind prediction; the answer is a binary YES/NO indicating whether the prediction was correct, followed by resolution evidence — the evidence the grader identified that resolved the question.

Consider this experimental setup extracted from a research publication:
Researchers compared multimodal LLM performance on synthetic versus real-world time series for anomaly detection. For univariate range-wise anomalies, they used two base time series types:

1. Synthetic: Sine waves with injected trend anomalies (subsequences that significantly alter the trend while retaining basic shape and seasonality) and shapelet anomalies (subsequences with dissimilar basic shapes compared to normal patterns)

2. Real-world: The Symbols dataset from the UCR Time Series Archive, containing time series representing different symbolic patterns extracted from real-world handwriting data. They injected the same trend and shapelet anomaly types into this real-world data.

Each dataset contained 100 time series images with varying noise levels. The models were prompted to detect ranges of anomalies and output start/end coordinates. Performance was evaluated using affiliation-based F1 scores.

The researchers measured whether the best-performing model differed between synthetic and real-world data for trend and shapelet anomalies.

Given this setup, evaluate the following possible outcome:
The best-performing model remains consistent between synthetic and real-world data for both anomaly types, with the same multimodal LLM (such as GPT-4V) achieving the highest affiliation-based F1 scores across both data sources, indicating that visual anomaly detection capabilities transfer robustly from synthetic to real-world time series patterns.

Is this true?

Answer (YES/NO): NO